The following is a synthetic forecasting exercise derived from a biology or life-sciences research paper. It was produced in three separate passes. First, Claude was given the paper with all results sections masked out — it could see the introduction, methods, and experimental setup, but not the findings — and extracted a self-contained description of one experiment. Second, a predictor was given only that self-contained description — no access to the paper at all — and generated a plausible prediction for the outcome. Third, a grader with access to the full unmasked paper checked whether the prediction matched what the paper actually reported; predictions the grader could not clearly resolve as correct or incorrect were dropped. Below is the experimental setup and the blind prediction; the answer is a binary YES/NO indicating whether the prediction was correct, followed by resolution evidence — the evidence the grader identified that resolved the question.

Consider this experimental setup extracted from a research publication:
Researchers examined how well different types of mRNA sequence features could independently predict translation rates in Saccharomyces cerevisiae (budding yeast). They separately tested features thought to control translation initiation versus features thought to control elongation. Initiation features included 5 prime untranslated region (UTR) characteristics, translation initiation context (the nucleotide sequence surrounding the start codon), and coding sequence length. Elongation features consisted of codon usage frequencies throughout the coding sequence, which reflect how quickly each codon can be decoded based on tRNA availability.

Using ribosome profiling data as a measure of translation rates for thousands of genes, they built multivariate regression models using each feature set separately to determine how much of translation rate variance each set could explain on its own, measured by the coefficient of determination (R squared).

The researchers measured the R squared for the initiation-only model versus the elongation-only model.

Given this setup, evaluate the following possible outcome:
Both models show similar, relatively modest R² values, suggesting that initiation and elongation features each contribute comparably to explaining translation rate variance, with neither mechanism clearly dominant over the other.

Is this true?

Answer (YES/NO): NO